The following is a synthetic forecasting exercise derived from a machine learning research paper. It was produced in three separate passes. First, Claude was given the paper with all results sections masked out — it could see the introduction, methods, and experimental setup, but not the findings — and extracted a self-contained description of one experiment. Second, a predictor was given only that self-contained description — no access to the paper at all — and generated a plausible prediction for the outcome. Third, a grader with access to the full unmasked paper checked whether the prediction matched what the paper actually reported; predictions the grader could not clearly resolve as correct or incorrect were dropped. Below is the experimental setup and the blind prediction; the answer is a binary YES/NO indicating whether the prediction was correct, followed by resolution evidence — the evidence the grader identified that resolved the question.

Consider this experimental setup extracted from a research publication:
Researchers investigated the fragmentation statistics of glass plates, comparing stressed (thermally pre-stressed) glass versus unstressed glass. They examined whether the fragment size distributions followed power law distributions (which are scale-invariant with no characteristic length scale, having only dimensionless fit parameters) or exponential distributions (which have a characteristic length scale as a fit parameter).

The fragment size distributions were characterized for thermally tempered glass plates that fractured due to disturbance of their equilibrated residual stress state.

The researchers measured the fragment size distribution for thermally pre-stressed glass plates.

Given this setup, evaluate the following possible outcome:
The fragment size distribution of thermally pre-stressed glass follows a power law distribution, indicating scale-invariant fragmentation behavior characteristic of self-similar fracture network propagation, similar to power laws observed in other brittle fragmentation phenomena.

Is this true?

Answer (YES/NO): NO